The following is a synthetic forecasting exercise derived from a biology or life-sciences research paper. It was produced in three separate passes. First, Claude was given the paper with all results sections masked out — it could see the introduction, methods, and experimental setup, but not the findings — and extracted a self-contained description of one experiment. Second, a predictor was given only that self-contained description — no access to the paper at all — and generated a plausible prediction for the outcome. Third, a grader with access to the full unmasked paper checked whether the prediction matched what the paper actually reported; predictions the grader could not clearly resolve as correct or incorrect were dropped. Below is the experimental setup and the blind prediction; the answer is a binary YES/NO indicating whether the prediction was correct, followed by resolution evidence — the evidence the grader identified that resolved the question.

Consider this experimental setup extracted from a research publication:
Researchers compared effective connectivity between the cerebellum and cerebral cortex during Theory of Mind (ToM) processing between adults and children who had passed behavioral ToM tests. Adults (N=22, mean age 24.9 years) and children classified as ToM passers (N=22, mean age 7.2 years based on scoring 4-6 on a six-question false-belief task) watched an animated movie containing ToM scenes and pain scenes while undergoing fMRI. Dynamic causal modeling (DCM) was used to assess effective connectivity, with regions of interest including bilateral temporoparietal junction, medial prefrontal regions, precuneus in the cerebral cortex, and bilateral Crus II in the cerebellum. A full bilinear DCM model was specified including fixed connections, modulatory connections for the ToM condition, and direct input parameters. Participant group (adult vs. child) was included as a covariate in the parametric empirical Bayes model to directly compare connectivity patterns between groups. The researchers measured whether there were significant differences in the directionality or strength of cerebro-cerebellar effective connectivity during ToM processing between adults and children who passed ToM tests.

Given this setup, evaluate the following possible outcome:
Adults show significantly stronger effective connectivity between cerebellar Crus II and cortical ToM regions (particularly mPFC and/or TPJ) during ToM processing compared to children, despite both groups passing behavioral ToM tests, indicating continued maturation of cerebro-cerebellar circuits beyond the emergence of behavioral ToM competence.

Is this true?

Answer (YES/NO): YES